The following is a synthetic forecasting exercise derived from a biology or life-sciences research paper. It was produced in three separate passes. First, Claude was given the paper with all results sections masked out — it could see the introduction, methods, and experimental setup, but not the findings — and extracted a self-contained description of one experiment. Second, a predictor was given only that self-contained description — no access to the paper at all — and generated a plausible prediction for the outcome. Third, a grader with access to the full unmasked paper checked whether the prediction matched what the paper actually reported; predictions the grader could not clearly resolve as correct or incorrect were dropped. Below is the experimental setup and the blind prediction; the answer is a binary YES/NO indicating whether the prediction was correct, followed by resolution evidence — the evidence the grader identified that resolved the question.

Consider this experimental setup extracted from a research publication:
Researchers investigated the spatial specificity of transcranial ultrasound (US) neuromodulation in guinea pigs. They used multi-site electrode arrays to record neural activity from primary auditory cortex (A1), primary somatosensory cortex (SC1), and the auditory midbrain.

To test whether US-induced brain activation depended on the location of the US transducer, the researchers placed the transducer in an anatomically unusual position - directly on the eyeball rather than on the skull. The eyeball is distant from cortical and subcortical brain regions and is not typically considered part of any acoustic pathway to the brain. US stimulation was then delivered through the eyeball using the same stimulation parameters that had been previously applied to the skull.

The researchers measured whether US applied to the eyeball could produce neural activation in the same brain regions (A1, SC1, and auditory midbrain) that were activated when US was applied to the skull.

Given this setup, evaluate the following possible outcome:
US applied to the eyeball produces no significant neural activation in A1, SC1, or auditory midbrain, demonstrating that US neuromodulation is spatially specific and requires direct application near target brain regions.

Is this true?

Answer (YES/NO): NO